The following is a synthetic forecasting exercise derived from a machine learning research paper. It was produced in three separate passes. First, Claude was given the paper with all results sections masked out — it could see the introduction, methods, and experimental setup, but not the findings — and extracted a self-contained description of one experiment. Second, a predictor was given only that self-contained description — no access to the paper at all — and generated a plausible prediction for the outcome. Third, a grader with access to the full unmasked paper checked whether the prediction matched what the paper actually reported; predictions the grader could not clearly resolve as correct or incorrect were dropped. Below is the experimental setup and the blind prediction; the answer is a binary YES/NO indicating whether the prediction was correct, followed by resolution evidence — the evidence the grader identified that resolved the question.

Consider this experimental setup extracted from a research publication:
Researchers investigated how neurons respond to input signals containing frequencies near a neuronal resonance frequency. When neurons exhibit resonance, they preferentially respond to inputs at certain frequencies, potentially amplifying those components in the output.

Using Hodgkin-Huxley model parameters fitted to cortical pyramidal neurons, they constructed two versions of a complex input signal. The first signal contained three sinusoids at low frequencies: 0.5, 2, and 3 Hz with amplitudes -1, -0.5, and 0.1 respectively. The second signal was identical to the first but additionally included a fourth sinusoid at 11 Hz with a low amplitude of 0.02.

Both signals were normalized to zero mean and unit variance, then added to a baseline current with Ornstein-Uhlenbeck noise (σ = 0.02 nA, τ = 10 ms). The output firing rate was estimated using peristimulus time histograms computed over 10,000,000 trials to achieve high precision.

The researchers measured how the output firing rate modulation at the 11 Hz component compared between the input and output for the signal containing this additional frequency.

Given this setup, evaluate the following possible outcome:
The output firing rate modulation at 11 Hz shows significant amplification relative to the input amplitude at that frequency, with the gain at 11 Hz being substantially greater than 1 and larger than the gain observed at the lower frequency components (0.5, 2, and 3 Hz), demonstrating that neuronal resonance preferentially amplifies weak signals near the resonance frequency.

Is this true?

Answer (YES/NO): YES